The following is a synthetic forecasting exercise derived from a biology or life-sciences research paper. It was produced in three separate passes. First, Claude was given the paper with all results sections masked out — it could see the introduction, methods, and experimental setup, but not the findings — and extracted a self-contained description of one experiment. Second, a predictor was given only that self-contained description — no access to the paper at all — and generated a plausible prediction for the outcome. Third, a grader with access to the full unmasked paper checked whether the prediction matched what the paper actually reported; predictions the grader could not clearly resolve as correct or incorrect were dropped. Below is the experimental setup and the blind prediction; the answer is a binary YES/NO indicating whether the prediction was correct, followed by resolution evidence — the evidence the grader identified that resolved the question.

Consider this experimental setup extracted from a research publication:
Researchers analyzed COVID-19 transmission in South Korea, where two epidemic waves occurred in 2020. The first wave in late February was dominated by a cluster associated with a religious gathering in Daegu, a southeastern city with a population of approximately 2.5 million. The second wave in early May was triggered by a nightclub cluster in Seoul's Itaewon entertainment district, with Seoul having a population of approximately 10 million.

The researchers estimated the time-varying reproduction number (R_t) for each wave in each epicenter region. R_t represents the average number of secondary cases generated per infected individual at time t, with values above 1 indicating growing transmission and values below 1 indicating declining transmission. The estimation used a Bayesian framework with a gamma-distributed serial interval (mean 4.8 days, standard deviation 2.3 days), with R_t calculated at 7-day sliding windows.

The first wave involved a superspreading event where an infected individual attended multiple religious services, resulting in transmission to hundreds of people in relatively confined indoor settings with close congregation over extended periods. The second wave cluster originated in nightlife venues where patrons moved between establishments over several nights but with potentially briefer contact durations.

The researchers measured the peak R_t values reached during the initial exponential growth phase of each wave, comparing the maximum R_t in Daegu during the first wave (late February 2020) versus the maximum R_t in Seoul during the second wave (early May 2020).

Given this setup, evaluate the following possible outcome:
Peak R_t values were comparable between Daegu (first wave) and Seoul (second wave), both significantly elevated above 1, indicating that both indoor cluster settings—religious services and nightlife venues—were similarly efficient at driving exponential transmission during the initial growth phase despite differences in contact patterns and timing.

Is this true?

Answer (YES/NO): NO